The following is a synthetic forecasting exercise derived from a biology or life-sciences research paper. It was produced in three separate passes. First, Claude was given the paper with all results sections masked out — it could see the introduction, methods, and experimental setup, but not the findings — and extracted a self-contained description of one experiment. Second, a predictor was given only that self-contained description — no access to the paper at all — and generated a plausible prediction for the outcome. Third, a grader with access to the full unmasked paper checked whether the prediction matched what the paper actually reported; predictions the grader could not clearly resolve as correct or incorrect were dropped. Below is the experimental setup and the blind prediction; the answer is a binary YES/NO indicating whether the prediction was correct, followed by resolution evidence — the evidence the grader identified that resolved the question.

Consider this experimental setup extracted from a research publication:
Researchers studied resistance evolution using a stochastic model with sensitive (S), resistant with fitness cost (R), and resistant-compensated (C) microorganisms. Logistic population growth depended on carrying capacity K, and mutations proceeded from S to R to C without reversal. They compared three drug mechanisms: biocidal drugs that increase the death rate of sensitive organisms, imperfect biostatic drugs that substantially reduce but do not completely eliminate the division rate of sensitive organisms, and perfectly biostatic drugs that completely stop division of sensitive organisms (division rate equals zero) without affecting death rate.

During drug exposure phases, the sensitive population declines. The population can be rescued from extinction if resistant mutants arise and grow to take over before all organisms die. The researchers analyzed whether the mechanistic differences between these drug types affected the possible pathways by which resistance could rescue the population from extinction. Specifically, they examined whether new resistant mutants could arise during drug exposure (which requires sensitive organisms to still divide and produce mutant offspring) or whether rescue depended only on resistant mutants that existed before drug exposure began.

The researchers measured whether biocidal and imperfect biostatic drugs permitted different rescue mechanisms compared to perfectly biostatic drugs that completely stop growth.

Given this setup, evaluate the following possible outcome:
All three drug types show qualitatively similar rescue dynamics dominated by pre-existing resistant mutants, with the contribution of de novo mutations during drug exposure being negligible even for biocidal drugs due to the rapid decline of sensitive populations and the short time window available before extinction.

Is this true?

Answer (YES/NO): NO